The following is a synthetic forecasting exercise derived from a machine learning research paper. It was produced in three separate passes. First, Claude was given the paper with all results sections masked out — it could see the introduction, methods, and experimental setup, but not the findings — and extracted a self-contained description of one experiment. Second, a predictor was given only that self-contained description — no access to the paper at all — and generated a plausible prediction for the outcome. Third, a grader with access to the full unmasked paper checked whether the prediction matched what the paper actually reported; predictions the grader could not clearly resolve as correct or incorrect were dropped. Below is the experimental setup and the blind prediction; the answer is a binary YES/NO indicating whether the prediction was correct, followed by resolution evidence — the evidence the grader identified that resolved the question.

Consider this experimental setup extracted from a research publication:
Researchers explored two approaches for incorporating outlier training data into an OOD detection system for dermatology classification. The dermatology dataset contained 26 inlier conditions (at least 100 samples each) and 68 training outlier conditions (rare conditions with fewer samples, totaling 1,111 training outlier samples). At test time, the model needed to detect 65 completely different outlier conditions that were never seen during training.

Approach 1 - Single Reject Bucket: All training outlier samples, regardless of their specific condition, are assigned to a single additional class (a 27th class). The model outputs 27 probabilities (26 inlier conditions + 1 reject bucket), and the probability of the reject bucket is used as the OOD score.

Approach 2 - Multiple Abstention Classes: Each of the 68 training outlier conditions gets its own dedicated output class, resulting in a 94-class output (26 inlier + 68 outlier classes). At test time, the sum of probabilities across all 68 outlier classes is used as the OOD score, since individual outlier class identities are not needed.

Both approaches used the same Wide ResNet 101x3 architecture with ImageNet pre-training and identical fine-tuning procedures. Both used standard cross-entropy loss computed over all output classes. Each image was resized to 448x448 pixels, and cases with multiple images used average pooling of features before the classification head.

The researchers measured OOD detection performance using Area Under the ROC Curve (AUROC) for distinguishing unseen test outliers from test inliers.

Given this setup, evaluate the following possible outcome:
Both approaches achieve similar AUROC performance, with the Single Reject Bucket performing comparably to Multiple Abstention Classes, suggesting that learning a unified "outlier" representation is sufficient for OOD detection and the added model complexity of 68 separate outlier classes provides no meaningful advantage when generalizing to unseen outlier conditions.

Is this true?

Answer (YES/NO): NO